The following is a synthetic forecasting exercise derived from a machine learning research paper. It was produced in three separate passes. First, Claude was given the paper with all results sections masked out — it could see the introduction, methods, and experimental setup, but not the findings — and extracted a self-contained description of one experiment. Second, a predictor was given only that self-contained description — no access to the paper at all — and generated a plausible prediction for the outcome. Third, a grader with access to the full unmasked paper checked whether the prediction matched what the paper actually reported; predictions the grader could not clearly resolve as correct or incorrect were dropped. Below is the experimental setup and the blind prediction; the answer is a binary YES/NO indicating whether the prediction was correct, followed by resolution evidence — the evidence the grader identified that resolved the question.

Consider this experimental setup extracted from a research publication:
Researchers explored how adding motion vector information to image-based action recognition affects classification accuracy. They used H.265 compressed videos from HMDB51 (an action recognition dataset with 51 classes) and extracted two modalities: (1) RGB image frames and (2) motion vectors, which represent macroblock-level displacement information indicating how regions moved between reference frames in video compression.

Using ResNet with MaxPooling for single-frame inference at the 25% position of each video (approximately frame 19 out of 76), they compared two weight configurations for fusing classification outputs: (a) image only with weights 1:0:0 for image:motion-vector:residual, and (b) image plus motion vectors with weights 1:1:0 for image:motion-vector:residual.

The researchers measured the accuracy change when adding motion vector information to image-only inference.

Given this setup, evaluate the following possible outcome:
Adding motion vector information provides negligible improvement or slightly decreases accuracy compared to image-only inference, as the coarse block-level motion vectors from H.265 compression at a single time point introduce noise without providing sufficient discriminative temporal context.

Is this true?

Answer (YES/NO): NO